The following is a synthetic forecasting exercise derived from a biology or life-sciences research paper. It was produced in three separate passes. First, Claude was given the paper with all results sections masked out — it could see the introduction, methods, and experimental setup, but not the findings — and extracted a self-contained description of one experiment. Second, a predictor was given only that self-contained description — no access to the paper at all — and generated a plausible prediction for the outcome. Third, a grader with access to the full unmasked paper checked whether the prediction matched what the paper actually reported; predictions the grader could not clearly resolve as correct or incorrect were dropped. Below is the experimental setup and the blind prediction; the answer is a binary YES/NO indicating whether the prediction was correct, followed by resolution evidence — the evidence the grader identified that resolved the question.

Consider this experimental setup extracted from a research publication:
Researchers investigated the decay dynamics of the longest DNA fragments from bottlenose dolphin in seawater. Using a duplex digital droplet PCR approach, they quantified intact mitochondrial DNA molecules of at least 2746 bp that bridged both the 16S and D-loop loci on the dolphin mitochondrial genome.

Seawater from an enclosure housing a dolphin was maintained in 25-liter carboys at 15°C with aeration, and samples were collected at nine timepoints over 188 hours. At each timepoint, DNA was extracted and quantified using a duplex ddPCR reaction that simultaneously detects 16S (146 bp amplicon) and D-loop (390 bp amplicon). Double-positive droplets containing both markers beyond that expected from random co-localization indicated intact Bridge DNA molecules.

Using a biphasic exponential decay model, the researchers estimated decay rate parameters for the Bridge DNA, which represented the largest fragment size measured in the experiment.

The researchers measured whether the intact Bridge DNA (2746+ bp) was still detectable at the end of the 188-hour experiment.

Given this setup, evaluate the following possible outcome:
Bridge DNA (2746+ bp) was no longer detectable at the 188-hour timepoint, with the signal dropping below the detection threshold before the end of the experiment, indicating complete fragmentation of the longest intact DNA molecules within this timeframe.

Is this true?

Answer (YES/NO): YES